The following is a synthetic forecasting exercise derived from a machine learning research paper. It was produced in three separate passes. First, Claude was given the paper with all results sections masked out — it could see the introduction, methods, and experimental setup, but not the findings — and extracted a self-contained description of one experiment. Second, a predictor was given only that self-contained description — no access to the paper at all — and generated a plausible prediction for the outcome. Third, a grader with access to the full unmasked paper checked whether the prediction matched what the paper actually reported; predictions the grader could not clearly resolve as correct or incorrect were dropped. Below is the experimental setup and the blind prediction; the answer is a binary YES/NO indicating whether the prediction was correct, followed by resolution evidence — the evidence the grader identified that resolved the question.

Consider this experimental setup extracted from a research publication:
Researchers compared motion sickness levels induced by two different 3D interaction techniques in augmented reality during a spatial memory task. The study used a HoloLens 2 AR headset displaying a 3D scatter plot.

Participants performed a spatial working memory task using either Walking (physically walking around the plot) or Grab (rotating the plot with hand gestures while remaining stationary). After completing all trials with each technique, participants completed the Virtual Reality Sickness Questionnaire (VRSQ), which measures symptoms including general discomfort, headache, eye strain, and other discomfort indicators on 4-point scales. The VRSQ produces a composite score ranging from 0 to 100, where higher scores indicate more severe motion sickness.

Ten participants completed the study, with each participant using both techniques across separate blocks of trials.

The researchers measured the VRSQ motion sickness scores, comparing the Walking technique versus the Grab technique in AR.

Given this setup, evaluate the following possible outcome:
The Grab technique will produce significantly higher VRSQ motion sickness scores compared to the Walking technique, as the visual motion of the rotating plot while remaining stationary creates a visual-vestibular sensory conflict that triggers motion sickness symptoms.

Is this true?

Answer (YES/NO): NO